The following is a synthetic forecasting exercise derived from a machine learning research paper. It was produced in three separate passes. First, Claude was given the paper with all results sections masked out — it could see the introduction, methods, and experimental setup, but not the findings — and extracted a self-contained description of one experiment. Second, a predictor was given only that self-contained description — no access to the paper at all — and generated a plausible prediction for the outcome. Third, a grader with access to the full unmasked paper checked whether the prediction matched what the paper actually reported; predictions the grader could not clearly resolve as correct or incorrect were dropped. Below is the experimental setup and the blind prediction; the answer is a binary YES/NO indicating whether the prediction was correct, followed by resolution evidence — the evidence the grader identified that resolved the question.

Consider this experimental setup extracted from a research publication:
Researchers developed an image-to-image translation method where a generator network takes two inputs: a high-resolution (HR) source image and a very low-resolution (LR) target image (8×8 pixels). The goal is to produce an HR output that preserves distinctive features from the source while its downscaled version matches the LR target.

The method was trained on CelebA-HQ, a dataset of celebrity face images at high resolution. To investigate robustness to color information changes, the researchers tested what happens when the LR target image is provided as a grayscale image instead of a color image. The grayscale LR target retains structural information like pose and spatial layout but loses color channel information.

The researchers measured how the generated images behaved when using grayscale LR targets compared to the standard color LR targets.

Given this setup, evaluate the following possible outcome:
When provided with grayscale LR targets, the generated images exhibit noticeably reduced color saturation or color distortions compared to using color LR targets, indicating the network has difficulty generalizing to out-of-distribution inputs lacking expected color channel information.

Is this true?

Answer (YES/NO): NO